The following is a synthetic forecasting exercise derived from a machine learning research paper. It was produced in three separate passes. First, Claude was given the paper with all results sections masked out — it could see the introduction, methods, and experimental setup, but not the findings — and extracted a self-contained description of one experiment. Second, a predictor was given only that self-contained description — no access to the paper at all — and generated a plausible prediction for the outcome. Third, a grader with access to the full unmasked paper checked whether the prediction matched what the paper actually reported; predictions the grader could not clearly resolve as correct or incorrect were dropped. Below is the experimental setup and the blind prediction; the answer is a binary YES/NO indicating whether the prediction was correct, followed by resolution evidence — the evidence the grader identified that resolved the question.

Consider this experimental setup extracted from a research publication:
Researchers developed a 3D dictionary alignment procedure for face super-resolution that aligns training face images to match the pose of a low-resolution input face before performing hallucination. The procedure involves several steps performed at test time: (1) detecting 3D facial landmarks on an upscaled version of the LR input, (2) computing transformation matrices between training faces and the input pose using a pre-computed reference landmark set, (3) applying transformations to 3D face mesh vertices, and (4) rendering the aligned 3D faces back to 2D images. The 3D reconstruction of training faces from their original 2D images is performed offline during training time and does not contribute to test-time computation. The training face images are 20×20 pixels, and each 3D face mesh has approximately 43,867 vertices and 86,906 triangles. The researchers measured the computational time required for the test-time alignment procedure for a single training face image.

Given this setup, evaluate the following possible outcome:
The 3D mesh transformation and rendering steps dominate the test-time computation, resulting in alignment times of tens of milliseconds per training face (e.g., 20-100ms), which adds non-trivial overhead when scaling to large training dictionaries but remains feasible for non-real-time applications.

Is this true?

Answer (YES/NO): YES